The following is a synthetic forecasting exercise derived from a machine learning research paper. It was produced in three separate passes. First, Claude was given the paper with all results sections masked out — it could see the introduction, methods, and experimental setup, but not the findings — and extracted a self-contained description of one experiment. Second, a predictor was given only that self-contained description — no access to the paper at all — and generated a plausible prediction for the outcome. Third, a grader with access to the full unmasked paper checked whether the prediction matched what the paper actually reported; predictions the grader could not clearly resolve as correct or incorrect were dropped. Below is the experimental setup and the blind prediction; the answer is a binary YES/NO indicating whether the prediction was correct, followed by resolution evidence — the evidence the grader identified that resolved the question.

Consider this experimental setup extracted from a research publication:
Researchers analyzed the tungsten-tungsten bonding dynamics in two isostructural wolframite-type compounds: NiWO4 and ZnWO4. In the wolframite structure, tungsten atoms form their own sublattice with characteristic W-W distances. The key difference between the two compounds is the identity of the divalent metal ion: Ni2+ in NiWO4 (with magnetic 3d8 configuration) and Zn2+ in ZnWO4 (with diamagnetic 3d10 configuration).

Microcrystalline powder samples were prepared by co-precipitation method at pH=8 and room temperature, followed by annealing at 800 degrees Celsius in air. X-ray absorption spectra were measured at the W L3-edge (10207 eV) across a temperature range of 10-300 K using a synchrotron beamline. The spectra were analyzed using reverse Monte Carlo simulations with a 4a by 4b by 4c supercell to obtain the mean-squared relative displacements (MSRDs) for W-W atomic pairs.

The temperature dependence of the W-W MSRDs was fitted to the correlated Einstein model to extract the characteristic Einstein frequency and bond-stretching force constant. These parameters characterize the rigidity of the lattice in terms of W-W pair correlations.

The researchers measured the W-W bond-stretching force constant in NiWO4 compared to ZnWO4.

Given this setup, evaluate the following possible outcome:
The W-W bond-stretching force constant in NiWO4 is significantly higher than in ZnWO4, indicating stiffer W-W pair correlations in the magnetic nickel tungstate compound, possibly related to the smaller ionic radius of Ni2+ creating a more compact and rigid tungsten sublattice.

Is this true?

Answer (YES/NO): YES